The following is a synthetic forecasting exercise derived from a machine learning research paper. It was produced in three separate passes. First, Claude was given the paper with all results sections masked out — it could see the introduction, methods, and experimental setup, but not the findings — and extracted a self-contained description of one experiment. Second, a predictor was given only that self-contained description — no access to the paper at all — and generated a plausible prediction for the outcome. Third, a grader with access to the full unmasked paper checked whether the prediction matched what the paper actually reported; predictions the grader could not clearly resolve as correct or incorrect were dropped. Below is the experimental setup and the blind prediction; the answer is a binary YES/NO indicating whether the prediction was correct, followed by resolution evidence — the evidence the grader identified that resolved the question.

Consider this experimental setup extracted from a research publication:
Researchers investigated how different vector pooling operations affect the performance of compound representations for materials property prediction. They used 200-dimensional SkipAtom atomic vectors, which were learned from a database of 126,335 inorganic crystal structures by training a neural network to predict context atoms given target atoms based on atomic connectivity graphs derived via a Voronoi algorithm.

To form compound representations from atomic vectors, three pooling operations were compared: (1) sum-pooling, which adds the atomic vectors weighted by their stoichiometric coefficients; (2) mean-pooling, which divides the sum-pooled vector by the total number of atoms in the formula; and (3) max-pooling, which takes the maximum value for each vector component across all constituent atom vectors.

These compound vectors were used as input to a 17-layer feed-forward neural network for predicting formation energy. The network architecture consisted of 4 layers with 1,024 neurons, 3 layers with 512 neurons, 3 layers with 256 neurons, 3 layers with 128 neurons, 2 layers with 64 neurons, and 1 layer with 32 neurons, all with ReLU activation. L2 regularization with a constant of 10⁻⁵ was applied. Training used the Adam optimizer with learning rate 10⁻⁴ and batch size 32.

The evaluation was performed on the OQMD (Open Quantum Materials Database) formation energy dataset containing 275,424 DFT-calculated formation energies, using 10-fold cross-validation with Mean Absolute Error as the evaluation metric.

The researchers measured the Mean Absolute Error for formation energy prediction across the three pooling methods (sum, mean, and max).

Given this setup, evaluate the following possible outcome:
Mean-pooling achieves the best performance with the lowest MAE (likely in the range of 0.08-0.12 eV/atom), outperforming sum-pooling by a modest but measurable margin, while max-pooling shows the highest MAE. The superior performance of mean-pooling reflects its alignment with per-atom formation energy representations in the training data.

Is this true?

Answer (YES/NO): NO